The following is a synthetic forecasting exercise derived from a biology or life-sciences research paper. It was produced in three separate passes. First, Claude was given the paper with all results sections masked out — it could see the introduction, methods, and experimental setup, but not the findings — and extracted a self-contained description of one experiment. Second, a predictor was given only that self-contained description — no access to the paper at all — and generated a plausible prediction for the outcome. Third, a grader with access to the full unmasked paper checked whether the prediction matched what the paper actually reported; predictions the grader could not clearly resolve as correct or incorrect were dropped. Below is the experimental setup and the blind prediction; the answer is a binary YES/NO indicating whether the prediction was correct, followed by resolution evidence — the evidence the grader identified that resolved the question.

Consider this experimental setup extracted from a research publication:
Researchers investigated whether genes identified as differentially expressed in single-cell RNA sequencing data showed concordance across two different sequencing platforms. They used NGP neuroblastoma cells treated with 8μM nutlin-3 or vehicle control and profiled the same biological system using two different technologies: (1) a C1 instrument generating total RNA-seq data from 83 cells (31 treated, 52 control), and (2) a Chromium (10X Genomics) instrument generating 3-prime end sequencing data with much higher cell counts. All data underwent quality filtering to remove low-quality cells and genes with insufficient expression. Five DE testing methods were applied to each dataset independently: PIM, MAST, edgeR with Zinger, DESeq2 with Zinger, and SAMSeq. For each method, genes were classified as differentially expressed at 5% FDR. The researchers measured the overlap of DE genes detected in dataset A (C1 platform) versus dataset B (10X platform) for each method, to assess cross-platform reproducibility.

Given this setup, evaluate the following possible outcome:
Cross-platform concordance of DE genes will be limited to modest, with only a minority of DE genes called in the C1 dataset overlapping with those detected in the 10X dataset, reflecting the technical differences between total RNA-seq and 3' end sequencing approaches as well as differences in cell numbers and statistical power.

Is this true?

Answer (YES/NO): YES